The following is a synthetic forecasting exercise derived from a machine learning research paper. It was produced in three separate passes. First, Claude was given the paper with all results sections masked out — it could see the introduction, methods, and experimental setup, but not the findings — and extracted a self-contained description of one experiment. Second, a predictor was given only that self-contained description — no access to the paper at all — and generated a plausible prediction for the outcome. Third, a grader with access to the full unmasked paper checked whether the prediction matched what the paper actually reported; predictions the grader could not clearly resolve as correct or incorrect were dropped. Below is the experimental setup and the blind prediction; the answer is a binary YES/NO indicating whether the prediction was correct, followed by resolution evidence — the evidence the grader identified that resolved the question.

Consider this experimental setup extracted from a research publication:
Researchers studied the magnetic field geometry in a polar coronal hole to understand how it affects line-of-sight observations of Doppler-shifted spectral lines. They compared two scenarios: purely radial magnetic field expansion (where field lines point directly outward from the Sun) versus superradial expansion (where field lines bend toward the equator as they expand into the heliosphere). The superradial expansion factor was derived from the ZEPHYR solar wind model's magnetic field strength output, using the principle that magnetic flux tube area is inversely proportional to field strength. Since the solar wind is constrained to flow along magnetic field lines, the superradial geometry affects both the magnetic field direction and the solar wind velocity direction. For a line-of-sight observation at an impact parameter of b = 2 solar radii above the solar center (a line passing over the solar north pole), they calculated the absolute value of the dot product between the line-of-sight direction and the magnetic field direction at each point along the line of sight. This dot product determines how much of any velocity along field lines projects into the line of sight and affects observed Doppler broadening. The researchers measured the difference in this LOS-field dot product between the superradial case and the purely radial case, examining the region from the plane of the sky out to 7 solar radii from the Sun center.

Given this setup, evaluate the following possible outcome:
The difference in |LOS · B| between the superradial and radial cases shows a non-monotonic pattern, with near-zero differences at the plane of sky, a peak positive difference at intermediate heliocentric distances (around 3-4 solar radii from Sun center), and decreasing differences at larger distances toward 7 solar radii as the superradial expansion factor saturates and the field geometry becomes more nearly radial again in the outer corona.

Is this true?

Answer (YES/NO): NO